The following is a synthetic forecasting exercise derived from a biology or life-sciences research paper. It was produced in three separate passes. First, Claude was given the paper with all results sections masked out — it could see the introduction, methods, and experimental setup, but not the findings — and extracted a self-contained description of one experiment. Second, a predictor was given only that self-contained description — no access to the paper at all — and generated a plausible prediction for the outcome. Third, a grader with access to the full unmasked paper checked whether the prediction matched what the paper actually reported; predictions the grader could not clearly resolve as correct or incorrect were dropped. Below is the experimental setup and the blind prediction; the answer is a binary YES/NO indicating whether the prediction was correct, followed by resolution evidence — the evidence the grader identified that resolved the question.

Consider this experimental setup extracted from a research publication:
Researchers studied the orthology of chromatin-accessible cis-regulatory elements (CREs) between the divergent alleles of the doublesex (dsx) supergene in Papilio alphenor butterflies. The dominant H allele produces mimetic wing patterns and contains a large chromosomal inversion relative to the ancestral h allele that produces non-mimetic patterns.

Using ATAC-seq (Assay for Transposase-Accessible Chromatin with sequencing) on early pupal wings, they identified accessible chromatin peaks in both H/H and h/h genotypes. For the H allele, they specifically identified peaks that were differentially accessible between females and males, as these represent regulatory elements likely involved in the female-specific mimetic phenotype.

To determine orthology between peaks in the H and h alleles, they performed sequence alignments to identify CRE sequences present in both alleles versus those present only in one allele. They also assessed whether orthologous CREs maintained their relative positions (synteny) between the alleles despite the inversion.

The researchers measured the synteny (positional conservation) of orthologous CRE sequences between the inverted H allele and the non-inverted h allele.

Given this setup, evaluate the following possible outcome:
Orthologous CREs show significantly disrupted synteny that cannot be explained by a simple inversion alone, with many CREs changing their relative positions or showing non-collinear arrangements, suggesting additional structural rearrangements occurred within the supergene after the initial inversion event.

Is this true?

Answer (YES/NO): NO